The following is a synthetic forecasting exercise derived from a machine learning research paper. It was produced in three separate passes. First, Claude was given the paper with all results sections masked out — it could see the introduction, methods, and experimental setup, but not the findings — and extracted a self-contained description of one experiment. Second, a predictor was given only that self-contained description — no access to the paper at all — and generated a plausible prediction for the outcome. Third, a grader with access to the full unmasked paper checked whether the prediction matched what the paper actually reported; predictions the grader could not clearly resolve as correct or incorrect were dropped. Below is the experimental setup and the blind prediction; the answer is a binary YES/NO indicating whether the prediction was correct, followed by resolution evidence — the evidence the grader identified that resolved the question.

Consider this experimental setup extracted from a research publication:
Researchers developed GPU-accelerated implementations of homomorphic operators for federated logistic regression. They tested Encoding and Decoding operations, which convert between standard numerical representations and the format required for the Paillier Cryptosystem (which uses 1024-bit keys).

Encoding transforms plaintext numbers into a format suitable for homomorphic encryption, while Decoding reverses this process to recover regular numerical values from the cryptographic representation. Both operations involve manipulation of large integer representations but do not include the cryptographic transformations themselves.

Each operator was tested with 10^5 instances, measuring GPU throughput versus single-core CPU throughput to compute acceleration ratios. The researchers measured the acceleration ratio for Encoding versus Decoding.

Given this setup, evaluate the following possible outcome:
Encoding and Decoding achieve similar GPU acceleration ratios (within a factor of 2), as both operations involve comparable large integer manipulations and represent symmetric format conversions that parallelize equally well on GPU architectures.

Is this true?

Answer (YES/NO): NO